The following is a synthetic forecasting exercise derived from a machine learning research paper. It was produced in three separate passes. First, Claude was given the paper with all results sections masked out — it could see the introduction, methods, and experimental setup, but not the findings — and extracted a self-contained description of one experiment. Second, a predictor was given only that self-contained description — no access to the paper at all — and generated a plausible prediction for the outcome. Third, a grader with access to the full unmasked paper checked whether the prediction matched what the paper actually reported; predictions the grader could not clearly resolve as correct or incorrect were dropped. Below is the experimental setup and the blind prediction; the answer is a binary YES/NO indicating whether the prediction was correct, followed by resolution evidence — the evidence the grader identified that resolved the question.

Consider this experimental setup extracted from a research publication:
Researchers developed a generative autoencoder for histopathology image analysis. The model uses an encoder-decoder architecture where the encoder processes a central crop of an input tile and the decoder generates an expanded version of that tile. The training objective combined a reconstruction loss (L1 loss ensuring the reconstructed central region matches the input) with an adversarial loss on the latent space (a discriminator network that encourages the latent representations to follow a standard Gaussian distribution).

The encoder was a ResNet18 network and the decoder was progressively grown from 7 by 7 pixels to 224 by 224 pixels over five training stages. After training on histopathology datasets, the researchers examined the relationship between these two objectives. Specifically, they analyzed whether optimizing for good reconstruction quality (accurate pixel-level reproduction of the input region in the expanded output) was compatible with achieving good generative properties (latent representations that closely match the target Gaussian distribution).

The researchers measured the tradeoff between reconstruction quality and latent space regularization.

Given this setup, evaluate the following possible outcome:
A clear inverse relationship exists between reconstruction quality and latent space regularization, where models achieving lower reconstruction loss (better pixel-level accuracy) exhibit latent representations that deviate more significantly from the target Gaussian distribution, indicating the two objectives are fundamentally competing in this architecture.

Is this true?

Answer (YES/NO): YES